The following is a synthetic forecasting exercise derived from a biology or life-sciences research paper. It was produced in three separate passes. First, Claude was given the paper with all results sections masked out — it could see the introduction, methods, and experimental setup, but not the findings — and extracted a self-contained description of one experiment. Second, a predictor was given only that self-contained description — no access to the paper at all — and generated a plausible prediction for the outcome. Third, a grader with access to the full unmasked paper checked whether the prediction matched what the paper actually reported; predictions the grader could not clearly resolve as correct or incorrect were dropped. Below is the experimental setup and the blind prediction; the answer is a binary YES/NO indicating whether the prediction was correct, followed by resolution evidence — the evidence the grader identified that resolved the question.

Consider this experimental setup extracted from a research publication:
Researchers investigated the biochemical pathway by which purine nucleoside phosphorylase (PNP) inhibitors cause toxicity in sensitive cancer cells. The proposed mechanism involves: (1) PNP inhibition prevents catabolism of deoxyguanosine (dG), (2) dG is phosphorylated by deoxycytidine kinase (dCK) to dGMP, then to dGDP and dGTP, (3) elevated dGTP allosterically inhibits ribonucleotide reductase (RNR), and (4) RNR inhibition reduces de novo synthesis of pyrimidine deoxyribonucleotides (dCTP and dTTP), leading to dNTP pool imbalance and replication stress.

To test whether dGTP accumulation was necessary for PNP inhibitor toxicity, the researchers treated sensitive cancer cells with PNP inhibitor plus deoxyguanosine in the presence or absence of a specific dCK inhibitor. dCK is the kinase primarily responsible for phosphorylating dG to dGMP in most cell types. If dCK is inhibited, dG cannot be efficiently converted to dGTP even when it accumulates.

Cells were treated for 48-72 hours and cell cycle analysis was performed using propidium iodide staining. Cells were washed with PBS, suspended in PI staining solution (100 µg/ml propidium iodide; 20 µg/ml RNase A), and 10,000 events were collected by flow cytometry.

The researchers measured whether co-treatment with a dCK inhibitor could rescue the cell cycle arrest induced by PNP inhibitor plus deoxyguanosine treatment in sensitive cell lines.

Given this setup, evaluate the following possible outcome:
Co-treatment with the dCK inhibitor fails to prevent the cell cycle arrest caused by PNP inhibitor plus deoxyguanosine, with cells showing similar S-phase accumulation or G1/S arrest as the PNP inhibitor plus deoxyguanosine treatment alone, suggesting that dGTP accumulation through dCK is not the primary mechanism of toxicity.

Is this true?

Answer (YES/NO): NO